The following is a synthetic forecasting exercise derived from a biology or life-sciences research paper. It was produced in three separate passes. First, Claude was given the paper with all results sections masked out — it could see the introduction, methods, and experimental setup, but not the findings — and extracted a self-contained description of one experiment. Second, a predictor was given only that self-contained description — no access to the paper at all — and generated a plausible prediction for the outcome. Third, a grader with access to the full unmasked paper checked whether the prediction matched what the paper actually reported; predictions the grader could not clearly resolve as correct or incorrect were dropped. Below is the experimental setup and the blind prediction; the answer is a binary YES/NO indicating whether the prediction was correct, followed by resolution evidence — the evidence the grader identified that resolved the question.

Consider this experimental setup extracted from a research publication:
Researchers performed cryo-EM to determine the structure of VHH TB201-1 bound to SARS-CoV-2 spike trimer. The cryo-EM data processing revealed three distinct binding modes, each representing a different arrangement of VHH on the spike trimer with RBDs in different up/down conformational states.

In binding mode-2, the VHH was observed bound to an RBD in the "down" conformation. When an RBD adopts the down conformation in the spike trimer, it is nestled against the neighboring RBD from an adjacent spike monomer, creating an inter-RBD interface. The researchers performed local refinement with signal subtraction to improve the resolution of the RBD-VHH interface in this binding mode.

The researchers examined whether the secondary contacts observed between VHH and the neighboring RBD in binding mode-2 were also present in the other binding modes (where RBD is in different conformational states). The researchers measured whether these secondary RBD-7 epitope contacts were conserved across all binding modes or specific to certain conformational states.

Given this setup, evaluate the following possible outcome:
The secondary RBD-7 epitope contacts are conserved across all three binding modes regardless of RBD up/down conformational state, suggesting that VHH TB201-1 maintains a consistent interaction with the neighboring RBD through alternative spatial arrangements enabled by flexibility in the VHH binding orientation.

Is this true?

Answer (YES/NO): NO